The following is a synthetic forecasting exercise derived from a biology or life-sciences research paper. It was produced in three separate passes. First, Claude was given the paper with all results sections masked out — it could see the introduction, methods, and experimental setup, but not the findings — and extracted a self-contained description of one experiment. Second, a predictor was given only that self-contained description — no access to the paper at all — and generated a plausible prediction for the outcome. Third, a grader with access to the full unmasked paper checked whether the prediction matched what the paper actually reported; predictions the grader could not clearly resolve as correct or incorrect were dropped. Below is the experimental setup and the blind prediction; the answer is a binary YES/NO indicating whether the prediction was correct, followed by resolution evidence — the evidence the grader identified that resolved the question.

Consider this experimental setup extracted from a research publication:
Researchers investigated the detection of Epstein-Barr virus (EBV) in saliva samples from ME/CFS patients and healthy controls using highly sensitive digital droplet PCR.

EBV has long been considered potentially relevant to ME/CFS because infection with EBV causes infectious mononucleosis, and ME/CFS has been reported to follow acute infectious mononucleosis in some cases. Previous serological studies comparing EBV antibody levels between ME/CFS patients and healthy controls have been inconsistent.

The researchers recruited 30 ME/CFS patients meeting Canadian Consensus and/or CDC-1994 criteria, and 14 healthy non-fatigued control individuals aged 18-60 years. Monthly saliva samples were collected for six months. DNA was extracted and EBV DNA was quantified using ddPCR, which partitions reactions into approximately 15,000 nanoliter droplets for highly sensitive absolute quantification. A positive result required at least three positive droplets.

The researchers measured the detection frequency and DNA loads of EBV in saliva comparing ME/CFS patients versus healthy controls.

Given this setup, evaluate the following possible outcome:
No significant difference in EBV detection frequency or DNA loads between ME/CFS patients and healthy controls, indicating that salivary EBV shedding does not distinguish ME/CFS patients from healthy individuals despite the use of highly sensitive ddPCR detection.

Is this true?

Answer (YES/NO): YES